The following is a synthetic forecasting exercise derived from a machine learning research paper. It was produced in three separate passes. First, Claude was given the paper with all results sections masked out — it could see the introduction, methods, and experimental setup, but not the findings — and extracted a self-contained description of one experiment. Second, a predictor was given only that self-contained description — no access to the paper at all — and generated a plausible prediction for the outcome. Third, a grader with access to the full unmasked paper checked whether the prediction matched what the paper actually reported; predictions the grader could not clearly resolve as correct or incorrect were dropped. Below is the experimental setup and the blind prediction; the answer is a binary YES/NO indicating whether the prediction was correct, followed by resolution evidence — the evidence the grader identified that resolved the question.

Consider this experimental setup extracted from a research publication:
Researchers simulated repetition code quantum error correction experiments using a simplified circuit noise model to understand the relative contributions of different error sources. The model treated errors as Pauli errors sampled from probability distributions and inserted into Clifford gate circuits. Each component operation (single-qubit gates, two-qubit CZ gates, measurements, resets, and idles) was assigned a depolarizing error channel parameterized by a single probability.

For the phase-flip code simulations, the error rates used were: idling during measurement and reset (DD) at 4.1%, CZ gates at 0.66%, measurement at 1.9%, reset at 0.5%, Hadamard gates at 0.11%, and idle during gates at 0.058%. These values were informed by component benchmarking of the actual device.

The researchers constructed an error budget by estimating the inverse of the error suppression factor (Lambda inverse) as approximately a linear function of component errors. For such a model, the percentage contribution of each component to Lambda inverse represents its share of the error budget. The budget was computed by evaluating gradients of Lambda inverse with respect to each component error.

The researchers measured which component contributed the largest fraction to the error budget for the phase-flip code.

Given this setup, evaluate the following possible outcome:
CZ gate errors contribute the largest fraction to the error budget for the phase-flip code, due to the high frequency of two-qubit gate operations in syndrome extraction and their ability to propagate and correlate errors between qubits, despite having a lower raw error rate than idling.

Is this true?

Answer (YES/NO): NO